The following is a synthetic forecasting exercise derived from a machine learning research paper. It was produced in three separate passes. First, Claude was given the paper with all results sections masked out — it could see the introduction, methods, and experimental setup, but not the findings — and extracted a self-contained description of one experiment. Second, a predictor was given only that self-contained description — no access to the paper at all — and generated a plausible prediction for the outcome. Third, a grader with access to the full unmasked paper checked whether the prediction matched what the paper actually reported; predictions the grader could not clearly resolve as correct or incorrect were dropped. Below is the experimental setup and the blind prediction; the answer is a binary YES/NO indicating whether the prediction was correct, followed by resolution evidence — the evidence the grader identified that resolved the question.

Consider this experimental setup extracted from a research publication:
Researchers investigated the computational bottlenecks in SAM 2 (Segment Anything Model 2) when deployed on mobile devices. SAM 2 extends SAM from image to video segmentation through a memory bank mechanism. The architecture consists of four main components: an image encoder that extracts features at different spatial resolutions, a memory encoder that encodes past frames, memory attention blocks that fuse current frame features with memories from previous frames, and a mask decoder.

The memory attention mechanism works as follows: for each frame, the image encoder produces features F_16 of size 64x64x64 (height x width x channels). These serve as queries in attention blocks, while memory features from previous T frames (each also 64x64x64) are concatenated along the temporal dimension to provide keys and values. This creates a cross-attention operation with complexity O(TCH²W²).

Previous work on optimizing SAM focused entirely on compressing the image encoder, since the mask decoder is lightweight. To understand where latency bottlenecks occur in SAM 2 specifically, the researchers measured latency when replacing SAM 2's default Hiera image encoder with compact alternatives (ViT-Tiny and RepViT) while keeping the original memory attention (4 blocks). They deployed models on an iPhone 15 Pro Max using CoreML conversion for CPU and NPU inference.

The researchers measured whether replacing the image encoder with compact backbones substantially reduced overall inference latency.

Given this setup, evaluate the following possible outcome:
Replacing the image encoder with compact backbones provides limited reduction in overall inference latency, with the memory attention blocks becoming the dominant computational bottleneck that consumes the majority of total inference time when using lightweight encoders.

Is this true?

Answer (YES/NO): YES